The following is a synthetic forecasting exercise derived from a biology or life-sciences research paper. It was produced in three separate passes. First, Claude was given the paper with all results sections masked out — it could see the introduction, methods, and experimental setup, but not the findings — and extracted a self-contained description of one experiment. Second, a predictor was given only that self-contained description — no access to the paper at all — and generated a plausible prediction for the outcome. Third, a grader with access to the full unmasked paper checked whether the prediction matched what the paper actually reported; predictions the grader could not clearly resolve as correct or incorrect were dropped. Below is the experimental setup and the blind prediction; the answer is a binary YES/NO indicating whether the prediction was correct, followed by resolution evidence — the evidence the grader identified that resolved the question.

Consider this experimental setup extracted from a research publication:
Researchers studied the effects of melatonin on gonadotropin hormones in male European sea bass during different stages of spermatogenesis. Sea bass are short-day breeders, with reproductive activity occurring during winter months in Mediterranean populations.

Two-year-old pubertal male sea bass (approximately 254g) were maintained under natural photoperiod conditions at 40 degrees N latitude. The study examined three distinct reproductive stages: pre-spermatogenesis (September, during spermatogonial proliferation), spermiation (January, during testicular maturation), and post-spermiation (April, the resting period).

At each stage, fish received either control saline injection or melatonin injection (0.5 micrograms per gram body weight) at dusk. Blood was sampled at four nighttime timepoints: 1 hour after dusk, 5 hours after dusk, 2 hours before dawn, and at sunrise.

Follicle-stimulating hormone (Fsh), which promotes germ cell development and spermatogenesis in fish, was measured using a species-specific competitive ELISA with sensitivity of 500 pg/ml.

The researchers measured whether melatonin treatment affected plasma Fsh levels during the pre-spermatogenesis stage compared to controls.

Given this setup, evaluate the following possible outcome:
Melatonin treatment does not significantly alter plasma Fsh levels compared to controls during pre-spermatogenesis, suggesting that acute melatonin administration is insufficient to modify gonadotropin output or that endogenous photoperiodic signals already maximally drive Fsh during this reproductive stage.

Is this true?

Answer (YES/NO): NO